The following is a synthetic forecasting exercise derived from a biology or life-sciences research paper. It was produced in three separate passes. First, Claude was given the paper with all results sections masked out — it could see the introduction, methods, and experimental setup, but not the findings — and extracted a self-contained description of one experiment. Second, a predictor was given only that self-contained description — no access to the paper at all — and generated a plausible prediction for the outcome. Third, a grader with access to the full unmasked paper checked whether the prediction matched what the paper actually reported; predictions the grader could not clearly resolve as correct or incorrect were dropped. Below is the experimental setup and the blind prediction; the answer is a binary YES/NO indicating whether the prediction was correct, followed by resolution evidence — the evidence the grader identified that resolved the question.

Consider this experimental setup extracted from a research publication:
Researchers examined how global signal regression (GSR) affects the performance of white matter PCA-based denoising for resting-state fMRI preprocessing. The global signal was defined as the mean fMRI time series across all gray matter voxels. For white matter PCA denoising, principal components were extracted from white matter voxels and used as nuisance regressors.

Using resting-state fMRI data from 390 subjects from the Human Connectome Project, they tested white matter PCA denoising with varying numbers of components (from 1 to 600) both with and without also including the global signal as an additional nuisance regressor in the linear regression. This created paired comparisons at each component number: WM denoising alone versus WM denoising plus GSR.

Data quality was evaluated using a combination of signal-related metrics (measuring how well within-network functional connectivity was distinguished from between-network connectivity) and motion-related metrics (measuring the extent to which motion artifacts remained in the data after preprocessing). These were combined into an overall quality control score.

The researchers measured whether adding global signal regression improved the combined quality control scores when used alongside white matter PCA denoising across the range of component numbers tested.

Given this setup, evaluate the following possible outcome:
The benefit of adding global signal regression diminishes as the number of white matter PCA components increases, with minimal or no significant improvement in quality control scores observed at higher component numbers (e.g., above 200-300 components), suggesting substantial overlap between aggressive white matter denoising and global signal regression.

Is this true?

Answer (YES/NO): YES